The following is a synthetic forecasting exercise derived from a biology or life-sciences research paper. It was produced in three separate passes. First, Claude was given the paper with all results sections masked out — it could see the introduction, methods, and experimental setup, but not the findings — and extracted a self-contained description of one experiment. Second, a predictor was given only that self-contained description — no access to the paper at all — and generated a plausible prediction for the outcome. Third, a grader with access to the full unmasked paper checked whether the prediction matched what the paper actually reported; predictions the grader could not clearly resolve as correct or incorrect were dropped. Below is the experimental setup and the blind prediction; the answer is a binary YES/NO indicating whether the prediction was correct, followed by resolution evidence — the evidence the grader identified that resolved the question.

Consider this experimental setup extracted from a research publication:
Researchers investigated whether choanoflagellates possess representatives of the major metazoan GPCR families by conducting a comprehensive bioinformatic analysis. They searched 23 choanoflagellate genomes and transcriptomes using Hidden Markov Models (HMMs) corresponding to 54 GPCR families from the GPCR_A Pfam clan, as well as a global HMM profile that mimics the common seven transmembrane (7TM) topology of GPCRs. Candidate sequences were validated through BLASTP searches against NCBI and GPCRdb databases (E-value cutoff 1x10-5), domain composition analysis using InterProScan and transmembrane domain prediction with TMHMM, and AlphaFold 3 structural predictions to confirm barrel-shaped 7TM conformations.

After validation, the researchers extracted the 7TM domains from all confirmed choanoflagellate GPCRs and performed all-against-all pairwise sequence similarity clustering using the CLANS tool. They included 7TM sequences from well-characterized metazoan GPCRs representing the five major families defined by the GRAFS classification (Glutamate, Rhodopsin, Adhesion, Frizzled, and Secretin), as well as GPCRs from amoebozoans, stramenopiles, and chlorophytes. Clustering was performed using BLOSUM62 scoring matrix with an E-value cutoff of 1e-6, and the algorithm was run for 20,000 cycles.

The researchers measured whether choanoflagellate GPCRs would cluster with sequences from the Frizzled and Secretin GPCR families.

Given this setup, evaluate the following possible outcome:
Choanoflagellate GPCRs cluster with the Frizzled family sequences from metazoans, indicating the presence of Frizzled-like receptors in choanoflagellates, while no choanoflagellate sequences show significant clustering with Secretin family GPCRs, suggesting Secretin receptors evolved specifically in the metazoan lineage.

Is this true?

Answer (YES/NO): NO